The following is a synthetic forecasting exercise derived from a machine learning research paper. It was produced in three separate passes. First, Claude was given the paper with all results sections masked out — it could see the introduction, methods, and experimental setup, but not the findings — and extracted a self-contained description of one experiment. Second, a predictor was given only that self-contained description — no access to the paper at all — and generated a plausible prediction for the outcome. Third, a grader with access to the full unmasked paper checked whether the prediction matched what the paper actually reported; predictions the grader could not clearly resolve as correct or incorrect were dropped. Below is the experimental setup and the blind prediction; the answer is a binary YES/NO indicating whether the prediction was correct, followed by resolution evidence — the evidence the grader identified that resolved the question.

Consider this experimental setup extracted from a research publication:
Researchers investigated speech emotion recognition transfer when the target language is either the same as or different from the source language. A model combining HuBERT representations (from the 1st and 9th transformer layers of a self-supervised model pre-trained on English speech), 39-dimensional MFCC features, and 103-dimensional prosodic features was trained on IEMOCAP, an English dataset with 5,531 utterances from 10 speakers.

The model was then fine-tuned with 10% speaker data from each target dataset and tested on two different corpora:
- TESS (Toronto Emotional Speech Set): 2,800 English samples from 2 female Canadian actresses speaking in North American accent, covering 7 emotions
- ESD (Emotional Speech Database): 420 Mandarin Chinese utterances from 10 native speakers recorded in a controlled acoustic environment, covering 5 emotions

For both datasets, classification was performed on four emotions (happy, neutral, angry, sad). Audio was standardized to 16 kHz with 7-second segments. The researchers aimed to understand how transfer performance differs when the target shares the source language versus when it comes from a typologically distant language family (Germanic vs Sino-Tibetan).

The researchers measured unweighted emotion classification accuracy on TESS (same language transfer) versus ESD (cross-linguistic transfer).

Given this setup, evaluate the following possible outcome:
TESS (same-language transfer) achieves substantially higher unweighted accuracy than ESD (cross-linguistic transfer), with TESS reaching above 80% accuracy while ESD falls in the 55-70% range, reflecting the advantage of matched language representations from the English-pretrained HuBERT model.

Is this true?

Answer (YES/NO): YES